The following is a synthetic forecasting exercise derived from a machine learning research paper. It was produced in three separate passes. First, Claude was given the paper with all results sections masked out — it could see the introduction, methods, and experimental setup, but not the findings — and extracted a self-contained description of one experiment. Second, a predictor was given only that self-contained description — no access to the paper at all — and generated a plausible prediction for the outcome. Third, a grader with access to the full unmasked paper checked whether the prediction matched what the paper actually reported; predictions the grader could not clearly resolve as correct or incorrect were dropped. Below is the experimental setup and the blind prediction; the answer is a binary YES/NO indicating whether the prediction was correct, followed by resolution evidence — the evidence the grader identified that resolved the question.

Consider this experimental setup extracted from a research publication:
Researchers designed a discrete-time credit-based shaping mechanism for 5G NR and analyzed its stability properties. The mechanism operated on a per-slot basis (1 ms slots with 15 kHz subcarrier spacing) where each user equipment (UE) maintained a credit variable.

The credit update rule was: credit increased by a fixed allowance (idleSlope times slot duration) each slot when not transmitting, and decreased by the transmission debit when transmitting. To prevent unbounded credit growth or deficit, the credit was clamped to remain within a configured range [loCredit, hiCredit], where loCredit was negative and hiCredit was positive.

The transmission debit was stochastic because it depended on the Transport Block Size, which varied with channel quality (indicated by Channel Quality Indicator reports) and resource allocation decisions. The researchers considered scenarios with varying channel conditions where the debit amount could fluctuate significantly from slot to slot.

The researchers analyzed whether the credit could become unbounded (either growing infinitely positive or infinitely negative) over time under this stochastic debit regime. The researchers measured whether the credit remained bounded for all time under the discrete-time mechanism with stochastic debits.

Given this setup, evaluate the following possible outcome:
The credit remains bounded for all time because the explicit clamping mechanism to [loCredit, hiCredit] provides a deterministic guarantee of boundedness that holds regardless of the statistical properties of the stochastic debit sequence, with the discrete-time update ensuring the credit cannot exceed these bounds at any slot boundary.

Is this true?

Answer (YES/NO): YES